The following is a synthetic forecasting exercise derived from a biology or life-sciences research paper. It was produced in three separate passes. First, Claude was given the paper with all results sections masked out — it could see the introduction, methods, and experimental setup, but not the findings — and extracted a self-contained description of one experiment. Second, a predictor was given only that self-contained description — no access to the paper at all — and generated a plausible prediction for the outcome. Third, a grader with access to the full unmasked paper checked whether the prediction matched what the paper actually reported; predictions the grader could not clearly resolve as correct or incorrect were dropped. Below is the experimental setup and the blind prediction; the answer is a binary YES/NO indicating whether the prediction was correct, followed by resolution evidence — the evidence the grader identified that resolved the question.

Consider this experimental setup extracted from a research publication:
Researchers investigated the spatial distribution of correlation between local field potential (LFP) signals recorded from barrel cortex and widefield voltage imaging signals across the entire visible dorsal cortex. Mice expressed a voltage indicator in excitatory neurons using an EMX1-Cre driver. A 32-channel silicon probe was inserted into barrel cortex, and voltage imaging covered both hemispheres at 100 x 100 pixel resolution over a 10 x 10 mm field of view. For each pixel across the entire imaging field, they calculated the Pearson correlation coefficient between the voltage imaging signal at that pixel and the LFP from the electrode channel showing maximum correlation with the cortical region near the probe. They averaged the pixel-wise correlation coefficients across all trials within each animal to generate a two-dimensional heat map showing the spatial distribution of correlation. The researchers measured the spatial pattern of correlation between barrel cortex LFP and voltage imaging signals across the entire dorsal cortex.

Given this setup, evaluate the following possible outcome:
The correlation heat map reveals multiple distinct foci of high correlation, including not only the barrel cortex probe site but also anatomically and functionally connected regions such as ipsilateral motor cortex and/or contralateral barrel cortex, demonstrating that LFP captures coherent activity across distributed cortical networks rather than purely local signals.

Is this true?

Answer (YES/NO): YES